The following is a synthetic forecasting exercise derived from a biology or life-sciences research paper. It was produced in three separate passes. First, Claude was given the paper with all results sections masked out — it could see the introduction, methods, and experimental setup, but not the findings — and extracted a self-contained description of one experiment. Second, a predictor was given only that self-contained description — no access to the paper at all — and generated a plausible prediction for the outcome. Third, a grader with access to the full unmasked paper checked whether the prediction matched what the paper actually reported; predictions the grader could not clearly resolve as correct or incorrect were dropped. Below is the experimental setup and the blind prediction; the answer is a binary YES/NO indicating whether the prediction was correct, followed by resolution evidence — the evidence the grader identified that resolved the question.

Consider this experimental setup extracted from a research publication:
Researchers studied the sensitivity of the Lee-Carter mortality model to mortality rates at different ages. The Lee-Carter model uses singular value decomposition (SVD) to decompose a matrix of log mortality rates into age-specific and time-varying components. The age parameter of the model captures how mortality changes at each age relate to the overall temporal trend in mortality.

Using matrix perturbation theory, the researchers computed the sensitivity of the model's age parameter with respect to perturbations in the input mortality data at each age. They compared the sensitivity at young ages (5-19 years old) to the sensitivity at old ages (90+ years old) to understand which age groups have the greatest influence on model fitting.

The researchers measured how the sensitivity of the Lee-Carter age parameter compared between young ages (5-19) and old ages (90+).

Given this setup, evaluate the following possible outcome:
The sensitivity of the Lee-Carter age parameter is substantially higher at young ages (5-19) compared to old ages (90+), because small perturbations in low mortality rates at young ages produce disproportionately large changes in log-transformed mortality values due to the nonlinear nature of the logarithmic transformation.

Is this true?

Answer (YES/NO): NO